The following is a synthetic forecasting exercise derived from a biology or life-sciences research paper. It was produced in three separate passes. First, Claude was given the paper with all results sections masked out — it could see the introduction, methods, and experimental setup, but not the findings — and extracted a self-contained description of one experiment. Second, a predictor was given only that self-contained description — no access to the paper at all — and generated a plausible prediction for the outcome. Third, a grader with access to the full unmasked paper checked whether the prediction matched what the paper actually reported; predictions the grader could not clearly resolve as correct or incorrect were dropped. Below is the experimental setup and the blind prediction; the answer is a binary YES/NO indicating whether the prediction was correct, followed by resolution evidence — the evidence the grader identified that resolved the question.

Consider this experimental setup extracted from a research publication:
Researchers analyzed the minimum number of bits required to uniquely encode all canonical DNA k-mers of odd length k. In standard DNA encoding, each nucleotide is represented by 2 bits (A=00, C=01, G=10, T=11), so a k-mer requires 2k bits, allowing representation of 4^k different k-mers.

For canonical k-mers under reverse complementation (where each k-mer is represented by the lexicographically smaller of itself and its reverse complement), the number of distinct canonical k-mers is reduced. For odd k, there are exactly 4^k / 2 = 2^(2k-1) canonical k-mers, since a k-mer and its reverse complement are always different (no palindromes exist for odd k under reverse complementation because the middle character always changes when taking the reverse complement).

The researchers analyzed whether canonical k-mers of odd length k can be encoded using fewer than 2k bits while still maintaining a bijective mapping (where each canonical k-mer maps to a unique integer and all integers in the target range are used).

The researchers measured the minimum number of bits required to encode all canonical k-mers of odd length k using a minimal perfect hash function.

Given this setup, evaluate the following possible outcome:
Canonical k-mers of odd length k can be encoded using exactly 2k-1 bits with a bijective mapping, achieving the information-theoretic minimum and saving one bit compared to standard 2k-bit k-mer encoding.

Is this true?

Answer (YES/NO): YES